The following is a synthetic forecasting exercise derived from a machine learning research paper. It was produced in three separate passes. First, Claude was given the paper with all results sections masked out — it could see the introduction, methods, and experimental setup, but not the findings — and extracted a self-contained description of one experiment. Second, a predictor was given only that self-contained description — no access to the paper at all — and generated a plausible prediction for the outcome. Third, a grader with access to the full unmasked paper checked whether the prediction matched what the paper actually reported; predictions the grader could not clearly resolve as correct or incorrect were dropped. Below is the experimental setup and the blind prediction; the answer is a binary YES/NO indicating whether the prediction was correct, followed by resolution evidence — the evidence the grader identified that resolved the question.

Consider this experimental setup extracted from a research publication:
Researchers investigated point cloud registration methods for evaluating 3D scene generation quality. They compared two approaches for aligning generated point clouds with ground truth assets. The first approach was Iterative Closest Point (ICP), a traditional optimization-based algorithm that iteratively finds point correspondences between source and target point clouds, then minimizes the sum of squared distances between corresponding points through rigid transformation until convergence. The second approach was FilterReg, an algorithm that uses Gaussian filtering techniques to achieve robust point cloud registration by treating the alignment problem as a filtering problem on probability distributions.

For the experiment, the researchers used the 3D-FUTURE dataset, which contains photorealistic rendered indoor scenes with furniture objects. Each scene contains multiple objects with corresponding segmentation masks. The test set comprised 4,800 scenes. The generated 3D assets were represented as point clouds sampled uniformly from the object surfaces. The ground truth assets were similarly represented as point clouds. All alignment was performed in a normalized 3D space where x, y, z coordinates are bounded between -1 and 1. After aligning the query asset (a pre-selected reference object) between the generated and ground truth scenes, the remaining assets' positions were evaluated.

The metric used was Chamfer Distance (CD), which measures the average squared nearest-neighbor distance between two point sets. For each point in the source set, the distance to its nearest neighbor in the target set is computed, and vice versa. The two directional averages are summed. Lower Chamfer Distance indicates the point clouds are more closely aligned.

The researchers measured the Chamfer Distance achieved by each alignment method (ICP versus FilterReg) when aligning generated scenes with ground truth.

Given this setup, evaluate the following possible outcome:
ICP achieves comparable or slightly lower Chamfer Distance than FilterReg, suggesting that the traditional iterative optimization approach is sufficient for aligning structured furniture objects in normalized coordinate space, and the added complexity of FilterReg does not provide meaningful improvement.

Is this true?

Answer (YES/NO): NO